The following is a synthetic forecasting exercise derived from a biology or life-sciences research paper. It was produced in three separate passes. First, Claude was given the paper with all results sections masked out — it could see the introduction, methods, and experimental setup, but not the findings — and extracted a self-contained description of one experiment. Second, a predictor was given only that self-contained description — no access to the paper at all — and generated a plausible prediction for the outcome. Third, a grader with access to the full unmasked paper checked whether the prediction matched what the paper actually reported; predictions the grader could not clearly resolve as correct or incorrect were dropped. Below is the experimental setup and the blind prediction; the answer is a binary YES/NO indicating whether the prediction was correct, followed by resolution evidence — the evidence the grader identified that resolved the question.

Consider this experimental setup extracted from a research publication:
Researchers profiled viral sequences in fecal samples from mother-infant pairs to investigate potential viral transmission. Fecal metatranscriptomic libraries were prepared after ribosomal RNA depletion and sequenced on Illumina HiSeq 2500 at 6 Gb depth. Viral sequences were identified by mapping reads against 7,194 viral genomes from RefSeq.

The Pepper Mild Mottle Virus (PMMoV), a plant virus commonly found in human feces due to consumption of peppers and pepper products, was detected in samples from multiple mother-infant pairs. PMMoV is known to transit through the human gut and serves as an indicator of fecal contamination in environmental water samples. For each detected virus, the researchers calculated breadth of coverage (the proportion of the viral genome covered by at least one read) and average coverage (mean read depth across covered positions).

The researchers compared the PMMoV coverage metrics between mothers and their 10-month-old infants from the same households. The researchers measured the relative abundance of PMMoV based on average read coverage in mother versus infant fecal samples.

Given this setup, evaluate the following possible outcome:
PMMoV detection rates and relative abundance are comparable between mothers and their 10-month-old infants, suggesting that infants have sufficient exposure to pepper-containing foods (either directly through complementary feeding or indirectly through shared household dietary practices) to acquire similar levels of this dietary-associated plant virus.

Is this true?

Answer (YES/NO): NO